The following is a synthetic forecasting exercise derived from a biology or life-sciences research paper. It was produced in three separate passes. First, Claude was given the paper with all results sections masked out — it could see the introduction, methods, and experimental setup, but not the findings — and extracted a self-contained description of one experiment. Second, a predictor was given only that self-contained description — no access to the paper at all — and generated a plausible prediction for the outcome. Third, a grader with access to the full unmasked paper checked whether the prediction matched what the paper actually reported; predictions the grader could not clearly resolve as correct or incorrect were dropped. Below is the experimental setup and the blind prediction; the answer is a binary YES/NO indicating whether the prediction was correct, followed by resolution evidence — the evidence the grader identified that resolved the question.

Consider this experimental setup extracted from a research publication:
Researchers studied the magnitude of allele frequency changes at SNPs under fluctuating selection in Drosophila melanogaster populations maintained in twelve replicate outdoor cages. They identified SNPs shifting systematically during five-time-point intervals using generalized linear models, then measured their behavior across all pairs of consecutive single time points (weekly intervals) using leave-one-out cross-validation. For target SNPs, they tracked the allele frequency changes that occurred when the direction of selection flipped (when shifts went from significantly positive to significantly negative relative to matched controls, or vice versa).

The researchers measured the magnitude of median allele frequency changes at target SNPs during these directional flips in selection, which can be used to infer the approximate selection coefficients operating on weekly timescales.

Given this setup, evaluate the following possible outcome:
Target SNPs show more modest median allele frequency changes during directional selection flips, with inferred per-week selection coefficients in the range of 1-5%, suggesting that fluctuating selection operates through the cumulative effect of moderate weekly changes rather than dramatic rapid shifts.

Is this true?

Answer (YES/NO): NO